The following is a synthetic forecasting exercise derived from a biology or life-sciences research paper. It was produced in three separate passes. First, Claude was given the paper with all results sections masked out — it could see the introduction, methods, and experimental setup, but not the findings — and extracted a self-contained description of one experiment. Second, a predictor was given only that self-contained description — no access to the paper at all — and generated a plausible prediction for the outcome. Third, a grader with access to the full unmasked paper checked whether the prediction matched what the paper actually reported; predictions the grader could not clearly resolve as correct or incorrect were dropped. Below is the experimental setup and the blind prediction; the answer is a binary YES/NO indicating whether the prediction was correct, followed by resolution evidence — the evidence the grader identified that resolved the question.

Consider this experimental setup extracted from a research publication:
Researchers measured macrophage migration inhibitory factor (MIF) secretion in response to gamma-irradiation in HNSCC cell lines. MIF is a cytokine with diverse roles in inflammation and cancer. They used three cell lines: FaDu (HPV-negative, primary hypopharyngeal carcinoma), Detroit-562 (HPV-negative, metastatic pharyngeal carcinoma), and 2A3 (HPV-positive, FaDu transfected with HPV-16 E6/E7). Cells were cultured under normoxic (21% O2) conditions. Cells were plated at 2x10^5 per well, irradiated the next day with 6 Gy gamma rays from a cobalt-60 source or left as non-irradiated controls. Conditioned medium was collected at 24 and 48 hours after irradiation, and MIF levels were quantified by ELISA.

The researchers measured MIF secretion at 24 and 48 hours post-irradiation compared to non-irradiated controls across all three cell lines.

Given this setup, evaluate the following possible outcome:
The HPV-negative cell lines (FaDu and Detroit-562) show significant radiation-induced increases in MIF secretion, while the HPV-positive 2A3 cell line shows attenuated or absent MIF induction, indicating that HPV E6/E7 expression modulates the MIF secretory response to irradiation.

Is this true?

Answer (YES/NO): NO